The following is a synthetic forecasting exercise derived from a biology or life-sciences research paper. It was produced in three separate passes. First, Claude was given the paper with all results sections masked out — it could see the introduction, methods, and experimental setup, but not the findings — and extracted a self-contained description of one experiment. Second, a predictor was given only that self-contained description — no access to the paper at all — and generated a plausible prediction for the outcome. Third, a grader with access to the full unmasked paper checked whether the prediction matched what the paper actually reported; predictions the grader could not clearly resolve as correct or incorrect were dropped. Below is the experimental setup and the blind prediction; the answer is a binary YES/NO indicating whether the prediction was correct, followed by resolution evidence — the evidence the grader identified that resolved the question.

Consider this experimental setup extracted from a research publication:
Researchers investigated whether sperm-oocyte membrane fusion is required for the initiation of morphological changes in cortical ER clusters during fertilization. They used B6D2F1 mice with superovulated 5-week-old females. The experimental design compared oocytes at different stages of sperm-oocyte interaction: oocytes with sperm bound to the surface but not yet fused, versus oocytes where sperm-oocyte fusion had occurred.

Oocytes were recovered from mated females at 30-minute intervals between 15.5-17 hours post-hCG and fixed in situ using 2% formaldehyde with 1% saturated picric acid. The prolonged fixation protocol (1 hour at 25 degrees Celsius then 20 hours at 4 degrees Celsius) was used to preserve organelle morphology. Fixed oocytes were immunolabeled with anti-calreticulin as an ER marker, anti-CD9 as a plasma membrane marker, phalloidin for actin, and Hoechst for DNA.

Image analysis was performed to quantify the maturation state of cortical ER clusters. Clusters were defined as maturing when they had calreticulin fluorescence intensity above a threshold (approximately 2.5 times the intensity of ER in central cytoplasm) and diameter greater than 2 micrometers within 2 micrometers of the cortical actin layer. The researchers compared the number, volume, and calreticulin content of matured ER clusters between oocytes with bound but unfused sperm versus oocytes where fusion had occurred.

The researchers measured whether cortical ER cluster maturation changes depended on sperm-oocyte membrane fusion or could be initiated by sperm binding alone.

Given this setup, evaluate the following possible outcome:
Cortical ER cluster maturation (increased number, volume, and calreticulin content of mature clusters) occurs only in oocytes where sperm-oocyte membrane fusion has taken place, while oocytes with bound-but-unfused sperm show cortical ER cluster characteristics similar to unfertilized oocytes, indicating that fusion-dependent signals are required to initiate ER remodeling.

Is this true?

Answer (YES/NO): YES